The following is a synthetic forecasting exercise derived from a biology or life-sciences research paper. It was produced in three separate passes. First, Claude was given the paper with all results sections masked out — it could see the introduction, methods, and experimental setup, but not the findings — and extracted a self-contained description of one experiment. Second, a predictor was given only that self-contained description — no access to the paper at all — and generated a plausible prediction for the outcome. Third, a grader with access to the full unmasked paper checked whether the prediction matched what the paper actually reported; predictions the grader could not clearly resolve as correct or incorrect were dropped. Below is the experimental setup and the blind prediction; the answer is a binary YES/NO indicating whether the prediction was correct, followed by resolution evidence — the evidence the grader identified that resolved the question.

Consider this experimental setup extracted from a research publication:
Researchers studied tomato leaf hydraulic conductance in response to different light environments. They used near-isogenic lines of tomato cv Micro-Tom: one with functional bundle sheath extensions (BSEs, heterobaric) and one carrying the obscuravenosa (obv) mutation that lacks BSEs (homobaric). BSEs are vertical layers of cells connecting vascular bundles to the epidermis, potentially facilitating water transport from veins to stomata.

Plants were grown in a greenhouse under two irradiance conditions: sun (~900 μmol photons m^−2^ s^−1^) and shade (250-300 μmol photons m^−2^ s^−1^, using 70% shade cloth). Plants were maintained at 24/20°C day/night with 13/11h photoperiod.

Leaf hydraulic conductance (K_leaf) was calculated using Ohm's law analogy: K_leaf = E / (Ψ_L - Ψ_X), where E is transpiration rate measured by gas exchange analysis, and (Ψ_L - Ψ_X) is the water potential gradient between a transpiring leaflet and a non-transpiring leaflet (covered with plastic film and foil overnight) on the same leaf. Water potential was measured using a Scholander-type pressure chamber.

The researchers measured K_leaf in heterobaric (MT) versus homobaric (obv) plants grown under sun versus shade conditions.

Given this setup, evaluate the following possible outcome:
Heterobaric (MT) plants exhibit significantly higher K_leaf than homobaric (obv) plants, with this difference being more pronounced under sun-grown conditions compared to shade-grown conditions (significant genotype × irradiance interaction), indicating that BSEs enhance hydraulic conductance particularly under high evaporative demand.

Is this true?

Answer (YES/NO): YES